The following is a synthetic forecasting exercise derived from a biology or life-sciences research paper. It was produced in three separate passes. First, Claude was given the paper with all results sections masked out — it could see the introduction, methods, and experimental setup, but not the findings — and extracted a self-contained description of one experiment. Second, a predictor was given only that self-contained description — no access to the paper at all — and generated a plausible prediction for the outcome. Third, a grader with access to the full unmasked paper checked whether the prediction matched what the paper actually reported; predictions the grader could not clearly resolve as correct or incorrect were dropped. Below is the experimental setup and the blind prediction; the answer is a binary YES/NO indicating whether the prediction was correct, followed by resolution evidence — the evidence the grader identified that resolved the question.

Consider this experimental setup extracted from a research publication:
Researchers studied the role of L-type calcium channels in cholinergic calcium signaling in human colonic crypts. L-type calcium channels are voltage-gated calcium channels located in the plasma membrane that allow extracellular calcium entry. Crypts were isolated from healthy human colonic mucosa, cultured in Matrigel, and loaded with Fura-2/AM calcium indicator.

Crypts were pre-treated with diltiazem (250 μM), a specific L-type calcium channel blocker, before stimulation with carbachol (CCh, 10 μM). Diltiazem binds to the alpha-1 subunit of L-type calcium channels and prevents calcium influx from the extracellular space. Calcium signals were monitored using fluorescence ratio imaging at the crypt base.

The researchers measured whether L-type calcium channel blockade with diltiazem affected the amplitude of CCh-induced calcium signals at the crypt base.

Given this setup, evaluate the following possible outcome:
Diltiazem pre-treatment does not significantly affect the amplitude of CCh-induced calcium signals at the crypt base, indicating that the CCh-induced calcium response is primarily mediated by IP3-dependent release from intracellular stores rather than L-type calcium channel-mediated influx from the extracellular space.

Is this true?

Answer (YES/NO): NO